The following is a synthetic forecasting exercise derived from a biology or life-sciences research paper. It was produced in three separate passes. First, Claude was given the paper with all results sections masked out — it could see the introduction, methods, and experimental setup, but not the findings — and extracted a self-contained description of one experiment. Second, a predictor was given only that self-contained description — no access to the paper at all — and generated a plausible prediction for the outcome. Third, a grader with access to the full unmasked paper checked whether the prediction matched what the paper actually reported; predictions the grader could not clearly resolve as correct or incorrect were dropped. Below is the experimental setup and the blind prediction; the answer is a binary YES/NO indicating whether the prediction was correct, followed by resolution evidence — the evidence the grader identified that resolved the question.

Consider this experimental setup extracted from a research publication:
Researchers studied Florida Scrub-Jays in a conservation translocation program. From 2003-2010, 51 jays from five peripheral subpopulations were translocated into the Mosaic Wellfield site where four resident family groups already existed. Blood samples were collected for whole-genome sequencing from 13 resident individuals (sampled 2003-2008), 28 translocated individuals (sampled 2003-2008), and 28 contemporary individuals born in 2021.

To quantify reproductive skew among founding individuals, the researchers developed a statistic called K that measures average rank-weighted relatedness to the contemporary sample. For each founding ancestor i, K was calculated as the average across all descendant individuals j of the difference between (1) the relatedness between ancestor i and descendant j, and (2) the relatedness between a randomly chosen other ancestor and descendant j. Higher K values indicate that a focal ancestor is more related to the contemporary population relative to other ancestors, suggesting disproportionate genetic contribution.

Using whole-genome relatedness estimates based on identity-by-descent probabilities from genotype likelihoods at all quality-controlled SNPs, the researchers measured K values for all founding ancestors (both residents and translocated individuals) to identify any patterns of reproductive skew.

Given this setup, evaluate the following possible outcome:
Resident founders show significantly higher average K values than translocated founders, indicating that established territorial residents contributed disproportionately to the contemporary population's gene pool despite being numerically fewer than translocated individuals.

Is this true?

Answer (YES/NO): NO